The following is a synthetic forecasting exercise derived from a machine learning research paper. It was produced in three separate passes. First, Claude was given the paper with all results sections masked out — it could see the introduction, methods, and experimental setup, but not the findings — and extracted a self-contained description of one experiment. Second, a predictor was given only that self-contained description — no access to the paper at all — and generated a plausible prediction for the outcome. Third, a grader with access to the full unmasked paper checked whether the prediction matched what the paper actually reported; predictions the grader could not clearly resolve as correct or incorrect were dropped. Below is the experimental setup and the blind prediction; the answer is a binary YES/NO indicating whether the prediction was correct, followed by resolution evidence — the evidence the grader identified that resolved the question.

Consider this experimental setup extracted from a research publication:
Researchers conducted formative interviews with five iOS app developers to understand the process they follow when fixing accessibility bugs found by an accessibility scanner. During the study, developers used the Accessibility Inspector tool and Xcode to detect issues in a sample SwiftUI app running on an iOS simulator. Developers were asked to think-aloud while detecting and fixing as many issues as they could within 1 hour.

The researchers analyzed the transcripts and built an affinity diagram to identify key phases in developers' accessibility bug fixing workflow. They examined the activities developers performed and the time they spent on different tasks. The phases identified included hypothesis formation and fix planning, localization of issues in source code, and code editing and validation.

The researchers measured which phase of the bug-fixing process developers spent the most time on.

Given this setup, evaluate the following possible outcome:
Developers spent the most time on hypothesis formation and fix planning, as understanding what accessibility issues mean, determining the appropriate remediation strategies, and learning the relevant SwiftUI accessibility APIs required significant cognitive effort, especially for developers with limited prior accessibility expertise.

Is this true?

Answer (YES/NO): NO